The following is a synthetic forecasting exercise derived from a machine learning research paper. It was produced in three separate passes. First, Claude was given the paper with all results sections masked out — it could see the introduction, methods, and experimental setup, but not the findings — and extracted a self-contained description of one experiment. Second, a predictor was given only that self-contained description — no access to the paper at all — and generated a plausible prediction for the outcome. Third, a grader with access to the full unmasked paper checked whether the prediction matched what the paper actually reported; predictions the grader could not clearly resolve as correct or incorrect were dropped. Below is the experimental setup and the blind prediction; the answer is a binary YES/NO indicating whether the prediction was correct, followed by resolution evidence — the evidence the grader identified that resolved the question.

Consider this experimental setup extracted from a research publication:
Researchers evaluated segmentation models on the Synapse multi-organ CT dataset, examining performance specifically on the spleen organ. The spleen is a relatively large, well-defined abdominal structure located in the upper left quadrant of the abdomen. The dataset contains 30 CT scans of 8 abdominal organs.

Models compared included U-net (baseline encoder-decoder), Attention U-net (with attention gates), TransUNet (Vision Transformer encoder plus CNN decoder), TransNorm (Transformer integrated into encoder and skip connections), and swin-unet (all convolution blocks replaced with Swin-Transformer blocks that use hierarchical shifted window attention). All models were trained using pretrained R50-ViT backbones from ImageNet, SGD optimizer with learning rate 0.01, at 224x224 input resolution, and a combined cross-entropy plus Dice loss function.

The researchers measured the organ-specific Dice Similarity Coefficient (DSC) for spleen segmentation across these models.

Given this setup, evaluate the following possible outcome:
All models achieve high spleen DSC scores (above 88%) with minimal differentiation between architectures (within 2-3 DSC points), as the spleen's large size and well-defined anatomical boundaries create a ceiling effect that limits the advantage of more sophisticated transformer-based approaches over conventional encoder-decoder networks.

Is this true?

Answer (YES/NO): NO